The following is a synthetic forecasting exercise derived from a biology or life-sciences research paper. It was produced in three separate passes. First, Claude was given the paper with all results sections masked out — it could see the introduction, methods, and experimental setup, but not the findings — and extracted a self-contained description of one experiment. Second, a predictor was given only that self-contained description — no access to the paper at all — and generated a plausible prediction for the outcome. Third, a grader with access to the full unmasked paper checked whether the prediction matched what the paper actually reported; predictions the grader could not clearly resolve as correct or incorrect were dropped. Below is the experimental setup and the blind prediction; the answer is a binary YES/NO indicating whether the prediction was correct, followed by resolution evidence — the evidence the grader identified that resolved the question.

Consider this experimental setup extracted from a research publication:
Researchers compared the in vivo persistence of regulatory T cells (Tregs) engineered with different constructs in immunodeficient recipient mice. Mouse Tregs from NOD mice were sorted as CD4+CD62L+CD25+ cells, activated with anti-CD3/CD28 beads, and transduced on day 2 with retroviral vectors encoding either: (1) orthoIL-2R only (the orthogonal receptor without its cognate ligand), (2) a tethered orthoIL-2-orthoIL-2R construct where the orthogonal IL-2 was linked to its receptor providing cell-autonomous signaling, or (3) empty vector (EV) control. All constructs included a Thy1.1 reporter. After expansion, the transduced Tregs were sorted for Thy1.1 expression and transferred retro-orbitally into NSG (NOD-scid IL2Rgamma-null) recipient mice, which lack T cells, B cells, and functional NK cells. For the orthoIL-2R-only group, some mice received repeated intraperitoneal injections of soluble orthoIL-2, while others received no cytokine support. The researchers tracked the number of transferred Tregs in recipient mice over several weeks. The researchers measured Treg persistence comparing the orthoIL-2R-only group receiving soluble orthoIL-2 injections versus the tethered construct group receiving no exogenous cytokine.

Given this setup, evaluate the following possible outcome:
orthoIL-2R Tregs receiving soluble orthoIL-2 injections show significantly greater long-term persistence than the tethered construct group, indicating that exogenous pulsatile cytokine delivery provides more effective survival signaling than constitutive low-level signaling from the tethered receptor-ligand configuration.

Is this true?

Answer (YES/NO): NO